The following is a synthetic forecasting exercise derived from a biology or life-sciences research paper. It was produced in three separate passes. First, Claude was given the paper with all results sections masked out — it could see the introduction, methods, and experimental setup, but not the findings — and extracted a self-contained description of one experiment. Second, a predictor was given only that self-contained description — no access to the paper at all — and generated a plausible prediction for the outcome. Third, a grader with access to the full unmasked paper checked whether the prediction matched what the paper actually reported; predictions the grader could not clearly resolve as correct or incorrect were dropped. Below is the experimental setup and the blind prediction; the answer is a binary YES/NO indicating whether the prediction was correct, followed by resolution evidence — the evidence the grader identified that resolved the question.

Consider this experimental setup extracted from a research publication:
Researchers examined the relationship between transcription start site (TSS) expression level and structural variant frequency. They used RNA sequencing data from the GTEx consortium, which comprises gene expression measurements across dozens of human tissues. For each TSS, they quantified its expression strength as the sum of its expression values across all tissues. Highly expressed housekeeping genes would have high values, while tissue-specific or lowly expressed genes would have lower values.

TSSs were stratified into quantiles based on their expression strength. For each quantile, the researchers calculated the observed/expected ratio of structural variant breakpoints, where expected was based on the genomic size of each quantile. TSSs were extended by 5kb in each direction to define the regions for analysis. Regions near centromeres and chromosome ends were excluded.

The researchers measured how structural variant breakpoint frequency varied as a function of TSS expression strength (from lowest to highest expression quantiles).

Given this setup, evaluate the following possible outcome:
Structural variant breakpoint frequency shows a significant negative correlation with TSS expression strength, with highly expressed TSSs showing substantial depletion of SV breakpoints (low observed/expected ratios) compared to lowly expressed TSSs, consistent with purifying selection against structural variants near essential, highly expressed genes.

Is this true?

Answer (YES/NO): YES